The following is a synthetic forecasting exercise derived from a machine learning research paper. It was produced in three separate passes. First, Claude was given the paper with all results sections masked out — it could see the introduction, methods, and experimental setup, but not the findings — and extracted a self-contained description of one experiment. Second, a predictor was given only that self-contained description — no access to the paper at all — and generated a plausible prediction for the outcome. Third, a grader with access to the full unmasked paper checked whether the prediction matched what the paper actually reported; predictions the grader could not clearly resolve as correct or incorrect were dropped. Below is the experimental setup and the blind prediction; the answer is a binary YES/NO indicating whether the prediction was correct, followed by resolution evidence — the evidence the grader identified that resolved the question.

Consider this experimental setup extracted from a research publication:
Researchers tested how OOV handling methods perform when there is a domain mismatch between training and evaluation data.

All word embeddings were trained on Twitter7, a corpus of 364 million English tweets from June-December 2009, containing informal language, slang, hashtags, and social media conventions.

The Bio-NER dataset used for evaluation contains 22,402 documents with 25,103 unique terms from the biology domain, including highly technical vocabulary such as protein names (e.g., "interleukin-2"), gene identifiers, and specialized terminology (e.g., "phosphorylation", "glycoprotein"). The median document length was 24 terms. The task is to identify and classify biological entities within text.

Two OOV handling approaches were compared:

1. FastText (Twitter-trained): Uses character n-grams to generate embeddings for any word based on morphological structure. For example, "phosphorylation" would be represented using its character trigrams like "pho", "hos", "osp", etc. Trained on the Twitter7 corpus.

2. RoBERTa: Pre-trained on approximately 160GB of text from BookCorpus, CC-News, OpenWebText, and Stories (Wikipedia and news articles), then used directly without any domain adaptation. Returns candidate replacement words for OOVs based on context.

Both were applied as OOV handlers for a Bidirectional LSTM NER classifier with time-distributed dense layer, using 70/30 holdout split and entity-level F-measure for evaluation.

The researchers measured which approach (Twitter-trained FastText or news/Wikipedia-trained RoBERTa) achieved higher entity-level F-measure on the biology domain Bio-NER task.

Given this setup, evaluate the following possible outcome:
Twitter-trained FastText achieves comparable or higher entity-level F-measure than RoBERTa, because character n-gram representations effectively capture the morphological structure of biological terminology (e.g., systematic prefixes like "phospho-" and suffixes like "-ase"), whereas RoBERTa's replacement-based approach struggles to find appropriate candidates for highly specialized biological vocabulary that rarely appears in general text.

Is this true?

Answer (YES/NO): YES